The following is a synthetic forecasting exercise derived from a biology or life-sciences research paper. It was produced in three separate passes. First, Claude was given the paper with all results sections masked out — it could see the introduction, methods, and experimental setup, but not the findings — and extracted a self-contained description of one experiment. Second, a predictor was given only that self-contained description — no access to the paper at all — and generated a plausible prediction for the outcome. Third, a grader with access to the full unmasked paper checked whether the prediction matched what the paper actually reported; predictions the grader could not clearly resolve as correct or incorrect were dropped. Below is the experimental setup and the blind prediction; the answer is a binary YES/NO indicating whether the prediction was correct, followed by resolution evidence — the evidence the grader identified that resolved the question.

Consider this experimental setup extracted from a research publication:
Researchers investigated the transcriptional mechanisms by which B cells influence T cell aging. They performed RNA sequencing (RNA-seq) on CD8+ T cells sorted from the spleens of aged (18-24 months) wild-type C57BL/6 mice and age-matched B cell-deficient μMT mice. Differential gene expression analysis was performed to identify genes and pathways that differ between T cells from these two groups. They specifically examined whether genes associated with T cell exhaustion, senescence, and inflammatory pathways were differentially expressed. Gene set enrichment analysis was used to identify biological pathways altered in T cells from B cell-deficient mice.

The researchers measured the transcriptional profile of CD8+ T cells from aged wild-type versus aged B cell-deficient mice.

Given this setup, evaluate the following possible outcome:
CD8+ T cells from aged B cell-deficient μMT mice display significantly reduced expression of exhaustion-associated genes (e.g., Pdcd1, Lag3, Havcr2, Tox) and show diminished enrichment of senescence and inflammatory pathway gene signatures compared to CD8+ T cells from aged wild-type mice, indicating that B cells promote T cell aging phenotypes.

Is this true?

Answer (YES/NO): YES